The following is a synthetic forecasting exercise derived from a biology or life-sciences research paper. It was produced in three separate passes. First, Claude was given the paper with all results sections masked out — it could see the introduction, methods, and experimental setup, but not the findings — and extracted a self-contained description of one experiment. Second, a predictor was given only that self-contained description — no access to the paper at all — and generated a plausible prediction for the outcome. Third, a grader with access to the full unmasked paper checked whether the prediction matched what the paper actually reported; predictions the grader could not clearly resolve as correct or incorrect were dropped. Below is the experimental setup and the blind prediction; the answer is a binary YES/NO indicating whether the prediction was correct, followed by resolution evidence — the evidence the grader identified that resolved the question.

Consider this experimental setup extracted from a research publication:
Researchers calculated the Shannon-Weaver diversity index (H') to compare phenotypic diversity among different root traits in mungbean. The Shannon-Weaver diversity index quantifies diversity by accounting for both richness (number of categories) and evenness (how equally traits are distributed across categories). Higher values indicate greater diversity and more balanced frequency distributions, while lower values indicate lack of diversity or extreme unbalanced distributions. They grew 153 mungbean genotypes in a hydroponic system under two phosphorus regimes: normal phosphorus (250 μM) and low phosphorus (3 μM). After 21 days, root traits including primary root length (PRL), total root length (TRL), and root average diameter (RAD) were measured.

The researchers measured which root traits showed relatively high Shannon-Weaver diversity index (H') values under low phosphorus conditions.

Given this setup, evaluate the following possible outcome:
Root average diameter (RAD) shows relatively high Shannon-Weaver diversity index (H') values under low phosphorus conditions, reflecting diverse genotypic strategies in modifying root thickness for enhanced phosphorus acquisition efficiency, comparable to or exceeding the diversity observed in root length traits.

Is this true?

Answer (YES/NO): YES